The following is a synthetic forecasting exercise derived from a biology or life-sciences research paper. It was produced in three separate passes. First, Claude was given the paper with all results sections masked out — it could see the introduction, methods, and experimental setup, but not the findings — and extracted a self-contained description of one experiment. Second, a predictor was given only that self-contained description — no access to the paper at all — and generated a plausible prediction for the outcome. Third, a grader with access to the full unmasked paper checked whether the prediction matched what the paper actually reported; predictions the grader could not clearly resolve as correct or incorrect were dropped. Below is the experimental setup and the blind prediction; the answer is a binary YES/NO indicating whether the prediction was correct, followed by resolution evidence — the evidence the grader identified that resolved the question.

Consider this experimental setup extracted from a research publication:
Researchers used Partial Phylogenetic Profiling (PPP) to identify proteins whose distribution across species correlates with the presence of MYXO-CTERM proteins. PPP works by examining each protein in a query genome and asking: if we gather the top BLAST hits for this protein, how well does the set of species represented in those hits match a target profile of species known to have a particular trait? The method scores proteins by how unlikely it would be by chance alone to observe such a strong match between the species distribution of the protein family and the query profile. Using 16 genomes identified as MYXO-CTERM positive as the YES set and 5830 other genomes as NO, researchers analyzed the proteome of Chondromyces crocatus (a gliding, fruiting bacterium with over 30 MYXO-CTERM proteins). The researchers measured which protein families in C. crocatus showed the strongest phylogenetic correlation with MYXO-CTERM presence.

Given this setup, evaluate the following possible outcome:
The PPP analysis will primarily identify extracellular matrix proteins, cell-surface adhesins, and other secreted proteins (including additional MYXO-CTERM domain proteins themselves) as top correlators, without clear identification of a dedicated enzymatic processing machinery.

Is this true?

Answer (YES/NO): NO